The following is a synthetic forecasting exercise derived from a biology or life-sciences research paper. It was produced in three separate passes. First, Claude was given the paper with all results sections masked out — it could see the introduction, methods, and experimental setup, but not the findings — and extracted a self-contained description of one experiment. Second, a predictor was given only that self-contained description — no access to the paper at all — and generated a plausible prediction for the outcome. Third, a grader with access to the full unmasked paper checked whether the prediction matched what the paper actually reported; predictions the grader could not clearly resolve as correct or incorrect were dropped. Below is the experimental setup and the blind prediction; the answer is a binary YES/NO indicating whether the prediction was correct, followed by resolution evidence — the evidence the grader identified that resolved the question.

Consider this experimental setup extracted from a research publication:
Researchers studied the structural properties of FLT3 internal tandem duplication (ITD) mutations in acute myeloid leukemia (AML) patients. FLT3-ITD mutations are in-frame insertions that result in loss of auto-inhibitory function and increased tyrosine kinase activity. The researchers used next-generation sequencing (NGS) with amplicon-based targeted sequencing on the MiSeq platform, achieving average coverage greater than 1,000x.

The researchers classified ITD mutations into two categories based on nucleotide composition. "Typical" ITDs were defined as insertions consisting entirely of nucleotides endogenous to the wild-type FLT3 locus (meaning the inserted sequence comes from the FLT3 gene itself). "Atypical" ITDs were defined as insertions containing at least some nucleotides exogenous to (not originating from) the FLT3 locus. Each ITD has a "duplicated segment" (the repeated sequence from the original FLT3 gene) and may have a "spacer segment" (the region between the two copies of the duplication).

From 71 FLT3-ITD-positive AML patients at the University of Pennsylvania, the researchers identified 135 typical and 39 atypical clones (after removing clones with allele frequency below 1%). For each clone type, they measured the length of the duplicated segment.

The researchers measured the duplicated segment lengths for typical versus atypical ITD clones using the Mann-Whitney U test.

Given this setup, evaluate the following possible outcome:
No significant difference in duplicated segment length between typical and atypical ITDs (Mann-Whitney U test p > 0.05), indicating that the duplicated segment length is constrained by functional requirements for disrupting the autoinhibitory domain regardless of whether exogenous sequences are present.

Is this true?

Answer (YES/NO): NO